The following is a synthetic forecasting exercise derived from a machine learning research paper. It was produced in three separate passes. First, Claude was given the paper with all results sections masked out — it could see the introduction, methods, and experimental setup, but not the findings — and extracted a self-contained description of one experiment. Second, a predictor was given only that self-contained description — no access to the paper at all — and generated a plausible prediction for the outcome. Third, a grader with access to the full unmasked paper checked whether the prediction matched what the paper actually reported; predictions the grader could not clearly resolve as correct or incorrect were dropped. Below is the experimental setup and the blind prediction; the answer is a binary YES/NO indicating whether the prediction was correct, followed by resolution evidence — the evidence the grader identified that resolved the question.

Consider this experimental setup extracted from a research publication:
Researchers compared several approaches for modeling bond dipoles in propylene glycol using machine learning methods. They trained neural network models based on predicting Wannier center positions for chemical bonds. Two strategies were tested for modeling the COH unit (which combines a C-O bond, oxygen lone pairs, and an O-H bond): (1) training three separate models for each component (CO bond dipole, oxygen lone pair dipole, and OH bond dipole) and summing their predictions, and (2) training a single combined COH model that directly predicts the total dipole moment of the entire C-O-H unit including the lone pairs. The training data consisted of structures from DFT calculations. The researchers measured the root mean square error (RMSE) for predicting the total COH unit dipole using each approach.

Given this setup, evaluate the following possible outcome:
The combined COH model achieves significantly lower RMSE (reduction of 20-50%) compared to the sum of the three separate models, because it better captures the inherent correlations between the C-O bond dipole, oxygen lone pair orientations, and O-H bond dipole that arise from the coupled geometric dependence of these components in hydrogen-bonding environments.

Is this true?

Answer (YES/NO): NO